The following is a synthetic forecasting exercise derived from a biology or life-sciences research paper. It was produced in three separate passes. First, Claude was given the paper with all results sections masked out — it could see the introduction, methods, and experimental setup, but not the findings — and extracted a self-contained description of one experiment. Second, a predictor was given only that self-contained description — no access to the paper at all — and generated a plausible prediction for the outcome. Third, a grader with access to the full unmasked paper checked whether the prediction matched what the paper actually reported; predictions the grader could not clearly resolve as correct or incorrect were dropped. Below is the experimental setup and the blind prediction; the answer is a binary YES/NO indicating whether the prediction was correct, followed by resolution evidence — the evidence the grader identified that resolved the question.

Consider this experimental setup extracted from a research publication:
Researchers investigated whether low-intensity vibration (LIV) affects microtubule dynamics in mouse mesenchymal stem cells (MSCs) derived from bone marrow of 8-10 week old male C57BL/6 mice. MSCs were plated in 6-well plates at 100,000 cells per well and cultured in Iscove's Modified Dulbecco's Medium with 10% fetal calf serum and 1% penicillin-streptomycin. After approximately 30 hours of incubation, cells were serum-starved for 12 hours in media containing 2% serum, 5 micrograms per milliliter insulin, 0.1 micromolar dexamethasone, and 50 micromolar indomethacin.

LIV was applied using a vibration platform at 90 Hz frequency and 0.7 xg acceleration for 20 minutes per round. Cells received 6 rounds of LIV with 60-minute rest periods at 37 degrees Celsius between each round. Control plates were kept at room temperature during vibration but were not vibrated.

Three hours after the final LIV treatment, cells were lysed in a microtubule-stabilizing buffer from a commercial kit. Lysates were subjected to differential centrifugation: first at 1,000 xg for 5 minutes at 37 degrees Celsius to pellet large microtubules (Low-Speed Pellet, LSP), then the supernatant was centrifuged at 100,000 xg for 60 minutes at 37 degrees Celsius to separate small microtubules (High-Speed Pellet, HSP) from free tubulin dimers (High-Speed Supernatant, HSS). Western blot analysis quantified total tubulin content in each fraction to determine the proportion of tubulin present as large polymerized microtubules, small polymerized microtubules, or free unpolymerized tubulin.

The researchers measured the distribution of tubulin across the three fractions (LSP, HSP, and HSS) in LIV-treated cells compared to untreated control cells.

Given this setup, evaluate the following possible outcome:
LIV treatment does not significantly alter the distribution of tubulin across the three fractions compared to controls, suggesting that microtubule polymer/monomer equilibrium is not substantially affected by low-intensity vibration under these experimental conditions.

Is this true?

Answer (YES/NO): YES